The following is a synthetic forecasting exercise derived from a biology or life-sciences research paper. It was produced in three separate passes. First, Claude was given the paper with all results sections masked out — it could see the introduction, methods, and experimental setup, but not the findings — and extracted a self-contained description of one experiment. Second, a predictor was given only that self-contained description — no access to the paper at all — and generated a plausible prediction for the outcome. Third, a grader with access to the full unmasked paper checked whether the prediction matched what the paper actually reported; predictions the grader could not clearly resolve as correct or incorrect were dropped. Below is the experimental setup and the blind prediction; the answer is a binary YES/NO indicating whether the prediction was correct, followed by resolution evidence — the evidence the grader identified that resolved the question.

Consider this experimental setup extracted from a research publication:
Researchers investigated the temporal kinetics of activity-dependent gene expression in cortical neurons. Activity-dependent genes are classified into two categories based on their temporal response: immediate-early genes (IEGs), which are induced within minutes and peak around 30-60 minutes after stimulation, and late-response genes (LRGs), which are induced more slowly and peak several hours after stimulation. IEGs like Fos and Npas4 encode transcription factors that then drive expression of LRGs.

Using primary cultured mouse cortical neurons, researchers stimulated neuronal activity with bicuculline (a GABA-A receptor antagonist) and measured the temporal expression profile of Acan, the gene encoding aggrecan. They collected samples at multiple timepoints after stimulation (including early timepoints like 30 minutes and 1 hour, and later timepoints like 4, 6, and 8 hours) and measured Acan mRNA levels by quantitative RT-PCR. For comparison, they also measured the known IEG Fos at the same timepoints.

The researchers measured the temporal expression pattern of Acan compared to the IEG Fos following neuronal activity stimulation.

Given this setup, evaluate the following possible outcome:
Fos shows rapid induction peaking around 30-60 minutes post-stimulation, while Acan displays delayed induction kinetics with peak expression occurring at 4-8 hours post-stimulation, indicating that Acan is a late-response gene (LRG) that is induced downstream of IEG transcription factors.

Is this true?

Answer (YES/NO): NO